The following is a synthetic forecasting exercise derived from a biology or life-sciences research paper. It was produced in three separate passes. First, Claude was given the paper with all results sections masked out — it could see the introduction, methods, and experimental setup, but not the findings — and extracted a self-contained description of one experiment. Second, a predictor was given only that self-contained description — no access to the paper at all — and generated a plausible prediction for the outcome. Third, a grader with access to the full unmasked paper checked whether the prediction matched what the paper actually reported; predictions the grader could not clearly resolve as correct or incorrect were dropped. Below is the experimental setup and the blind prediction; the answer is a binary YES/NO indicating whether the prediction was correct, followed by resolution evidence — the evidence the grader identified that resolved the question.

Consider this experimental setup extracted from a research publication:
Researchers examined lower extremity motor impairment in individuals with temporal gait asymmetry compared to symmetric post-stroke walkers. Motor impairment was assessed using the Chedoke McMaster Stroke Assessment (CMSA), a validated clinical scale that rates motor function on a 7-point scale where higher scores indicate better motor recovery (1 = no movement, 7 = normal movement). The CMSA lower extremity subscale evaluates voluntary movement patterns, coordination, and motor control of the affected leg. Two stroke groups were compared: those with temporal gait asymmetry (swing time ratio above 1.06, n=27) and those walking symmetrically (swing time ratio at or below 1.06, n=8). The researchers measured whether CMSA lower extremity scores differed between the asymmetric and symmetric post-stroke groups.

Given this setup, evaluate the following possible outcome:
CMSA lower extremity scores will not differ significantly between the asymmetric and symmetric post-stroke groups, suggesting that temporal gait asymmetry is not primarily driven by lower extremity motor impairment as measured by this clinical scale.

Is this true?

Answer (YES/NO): NO